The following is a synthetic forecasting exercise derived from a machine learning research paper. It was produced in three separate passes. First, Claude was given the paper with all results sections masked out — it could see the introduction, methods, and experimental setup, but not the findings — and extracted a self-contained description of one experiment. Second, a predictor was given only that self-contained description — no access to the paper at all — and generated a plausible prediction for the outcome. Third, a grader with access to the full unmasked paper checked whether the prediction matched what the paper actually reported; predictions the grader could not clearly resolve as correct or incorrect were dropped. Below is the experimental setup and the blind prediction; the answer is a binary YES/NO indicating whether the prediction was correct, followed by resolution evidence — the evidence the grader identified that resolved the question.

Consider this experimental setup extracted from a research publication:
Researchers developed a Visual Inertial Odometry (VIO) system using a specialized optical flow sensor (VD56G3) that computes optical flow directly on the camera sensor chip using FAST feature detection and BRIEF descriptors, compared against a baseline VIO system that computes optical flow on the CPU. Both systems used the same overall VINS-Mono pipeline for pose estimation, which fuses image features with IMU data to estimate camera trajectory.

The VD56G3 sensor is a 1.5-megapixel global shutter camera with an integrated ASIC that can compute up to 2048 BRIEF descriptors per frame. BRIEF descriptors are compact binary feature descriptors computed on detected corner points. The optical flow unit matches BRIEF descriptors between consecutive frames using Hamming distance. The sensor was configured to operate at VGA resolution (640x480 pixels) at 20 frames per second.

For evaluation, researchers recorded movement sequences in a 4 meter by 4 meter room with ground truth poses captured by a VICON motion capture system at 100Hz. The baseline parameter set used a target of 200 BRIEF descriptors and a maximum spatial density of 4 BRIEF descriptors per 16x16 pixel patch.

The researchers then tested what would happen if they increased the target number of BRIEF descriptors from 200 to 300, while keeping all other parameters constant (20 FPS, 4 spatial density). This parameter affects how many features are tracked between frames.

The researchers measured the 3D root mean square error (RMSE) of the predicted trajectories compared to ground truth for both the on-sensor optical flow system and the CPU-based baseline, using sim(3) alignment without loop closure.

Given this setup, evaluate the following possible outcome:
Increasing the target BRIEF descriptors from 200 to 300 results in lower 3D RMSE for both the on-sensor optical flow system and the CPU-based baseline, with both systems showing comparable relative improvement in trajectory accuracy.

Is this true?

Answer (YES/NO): NO